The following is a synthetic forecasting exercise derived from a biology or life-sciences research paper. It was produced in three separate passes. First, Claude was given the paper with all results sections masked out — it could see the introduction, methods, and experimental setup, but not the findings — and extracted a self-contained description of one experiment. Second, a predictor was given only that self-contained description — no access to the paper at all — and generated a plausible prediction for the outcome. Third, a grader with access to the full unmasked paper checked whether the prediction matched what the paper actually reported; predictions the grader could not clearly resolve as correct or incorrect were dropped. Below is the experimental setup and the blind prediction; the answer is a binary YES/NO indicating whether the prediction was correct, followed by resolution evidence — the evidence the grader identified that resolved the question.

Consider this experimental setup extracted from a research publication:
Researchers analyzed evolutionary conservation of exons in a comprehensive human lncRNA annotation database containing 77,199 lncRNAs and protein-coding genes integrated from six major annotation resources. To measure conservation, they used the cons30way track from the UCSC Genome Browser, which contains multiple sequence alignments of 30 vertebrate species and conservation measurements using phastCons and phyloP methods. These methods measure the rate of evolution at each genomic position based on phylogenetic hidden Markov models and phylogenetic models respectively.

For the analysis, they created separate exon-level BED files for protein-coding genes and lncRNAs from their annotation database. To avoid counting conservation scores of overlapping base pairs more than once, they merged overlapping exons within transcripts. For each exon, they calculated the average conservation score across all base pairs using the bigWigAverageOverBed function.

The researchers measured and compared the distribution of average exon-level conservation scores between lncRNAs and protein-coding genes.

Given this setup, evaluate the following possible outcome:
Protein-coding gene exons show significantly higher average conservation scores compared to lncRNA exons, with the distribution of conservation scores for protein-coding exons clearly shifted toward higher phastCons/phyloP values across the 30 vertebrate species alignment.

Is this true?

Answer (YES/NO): YES